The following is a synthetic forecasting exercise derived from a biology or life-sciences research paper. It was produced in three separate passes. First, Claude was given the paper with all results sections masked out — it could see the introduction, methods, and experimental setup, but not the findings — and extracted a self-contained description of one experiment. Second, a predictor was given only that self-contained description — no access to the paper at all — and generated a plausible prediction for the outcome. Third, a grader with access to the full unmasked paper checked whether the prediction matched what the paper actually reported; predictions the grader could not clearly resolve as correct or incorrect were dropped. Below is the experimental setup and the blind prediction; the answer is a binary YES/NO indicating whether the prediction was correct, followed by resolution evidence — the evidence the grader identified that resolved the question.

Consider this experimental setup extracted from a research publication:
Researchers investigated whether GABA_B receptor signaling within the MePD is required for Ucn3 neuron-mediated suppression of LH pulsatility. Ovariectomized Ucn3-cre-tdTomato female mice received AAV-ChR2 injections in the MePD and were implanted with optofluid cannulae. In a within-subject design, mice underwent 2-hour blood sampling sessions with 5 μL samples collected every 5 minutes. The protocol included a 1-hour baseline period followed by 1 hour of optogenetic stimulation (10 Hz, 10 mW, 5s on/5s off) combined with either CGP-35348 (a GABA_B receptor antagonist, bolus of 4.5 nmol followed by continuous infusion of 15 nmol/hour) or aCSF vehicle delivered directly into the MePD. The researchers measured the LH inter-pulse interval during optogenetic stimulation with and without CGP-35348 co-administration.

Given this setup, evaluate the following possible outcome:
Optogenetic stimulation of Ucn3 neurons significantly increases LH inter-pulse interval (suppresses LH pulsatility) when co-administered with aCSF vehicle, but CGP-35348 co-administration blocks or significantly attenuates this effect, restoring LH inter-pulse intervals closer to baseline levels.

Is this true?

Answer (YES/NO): YES